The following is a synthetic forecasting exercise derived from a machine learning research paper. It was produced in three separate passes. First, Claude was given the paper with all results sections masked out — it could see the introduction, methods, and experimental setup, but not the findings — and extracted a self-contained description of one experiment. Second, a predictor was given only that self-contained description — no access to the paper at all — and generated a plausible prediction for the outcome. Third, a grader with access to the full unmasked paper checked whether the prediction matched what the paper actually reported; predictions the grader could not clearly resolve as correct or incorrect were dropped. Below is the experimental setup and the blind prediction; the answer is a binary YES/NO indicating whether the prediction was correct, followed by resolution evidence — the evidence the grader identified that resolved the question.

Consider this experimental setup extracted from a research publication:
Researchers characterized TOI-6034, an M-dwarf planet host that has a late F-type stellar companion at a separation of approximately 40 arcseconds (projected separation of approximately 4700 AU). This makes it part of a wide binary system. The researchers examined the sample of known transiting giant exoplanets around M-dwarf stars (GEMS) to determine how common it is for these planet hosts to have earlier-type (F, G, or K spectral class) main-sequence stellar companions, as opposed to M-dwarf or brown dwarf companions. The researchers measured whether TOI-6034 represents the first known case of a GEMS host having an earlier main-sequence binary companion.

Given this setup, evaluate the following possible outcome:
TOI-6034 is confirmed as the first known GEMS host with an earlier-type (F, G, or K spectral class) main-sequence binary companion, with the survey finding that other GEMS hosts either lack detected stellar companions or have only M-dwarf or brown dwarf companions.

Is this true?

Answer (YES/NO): YES